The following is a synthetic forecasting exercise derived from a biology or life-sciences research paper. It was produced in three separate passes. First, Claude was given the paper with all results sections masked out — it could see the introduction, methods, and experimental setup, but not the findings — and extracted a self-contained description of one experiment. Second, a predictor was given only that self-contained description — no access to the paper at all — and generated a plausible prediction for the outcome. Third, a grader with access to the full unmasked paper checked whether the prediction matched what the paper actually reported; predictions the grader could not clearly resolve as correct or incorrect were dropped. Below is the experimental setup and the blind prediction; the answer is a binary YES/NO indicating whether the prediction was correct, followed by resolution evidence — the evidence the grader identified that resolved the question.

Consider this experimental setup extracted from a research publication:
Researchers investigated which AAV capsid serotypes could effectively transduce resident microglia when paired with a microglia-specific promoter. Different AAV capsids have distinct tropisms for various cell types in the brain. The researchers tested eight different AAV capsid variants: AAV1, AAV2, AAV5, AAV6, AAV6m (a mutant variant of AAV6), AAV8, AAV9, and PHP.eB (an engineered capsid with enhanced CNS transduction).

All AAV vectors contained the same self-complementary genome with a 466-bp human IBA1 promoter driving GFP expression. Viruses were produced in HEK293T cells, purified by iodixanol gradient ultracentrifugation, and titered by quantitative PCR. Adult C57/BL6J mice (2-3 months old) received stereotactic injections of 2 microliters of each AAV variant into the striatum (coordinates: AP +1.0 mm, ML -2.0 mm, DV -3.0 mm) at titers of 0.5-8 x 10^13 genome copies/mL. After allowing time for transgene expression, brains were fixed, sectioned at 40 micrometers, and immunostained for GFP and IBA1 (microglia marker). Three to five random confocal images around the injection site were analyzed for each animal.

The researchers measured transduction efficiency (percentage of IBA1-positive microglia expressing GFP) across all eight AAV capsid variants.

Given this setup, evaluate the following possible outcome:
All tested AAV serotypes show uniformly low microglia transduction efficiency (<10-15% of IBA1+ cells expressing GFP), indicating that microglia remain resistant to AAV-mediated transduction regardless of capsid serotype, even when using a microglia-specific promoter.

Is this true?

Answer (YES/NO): NO